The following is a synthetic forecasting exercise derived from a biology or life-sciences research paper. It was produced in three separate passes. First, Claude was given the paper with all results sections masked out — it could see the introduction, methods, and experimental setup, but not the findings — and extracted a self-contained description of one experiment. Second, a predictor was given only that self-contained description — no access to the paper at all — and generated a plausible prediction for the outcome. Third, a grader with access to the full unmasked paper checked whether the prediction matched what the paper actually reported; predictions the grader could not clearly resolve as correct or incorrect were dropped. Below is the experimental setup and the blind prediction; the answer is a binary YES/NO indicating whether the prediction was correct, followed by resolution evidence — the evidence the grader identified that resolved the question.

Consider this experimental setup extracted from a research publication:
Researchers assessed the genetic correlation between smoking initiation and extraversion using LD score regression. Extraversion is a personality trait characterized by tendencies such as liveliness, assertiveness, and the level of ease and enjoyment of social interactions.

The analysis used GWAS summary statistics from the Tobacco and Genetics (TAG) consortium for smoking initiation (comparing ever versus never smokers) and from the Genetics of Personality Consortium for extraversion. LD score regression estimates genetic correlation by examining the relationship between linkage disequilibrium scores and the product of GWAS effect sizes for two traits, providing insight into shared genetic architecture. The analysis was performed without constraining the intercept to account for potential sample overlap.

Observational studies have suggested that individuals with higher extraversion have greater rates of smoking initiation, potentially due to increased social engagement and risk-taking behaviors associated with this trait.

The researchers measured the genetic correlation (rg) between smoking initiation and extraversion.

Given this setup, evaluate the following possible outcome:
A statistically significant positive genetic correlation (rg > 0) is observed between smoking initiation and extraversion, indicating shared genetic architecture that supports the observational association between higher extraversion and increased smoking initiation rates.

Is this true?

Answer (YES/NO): YES